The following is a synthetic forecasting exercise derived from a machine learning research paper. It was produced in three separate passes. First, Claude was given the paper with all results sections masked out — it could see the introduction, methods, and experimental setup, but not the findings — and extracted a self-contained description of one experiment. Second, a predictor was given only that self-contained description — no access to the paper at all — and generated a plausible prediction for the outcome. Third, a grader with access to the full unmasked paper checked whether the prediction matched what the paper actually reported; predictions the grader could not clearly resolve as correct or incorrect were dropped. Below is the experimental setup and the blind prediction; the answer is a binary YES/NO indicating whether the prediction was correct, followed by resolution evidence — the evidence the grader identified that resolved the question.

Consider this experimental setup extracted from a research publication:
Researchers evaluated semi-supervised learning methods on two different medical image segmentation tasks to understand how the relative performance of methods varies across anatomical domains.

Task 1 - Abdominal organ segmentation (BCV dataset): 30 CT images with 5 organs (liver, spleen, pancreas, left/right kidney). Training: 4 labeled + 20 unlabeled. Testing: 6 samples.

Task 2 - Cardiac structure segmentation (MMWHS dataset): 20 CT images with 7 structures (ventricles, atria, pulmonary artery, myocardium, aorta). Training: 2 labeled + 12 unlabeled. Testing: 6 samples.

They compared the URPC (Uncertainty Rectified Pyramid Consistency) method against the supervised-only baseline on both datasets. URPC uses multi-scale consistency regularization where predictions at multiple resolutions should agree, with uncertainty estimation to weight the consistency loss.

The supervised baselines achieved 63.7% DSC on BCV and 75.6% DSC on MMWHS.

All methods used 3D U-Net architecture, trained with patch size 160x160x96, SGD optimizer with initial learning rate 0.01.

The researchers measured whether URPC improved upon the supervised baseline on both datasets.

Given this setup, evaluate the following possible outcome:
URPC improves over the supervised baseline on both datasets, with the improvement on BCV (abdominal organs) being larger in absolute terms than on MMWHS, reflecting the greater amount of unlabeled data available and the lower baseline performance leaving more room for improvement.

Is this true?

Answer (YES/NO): NO